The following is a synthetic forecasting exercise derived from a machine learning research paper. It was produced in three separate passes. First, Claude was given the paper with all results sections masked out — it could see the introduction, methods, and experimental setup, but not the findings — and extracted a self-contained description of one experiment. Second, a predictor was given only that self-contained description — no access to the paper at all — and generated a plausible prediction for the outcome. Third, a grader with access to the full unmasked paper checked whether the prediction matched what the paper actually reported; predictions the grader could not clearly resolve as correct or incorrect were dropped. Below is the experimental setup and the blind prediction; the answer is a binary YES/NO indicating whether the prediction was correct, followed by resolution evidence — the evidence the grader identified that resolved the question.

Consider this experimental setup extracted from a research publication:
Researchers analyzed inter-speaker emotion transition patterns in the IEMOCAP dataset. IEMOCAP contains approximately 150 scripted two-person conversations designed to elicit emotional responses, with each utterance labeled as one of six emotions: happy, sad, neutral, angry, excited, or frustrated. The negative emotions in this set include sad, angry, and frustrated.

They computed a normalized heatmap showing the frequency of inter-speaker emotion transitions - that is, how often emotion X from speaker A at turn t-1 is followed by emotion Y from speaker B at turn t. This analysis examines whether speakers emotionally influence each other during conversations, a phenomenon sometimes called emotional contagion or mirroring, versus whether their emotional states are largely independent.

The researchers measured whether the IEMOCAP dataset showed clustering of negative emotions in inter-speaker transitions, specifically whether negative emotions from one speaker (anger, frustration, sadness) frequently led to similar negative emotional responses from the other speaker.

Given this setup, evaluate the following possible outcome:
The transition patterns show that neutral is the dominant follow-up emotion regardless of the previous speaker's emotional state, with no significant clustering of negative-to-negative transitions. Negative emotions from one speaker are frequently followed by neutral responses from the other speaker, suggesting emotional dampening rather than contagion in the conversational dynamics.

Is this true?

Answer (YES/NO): NO